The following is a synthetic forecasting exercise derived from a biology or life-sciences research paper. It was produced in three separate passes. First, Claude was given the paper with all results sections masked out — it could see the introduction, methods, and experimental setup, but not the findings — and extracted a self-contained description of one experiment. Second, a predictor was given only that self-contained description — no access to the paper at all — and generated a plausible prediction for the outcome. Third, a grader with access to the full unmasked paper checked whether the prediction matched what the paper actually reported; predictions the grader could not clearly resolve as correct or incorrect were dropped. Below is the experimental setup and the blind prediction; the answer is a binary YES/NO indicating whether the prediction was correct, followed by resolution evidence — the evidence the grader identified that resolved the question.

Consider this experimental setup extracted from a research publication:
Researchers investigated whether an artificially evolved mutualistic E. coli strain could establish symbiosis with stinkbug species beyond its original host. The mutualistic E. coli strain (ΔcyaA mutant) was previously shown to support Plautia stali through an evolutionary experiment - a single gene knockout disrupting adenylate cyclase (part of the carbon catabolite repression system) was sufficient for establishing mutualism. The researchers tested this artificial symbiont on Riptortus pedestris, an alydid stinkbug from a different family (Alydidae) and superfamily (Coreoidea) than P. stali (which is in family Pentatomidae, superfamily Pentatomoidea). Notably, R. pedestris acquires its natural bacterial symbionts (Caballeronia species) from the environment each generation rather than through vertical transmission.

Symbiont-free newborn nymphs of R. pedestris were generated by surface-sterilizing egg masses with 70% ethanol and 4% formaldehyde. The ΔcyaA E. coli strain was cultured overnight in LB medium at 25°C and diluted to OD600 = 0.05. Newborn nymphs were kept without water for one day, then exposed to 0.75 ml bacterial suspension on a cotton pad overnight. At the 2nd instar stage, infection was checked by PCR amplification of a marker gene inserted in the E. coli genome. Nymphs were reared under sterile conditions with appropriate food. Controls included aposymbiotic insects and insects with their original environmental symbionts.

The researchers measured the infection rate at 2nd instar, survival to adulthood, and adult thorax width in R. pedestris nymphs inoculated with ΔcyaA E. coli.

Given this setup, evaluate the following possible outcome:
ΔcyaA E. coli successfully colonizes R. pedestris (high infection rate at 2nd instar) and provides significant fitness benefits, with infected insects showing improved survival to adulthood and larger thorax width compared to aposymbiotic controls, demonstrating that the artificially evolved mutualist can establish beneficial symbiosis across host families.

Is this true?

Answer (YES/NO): NO